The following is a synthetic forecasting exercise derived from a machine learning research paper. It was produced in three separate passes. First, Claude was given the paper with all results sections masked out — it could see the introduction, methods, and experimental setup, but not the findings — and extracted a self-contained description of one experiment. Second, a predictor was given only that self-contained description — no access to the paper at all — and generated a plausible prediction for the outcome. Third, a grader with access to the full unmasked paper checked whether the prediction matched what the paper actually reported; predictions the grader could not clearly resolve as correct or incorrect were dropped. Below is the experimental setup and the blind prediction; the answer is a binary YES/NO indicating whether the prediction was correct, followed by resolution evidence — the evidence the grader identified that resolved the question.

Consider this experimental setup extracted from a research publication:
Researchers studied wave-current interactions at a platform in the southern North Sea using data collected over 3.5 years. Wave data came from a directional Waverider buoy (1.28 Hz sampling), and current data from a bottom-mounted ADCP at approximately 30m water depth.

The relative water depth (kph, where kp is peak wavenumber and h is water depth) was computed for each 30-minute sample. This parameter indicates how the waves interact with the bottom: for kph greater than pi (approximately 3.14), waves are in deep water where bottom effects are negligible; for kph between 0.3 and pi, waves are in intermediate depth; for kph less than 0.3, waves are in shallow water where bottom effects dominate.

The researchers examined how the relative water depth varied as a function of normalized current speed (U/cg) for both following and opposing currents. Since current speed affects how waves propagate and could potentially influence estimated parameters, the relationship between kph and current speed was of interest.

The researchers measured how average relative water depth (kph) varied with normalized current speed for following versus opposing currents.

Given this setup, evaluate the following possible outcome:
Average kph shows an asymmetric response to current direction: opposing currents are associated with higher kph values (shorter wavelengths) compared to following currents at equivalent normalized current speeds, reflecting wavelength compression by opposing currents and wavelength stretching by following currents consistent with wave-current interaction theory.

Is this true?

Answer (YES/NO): NO